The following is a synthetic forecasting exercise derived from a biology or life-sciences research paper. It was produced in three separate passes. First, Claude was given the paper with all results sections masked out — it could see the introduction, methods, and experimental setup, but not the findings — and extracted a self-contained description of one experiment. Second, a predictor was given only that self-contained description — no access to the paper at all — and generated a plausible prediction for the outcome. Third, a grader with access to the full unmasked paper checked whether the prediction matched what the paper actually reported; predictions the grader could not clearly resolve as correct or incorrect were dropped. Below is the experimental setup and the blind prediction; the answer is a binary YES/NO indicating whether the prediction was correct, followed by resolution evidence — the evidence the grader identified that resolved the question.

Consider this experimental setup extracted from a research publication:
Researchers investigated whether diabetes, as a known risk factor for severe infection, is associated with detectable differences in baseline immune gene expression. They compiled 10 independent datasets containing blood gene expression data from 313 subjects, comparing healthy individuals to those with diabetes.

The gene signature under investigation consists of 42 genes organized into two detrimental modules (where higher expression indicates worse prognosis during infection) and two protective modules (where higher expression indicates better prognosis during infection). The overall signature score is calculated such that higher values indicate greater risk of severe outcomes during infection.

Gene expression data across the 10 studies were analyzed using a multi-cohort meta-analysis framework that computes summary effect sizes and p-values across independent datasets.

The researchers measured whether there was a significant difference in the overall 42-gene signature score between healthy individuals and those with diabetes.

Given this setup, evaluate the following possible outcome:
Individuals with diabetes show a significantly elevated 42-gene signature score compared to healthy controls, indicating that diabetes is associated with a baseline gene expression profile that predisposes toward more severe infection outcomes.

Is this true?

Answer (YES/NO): YES